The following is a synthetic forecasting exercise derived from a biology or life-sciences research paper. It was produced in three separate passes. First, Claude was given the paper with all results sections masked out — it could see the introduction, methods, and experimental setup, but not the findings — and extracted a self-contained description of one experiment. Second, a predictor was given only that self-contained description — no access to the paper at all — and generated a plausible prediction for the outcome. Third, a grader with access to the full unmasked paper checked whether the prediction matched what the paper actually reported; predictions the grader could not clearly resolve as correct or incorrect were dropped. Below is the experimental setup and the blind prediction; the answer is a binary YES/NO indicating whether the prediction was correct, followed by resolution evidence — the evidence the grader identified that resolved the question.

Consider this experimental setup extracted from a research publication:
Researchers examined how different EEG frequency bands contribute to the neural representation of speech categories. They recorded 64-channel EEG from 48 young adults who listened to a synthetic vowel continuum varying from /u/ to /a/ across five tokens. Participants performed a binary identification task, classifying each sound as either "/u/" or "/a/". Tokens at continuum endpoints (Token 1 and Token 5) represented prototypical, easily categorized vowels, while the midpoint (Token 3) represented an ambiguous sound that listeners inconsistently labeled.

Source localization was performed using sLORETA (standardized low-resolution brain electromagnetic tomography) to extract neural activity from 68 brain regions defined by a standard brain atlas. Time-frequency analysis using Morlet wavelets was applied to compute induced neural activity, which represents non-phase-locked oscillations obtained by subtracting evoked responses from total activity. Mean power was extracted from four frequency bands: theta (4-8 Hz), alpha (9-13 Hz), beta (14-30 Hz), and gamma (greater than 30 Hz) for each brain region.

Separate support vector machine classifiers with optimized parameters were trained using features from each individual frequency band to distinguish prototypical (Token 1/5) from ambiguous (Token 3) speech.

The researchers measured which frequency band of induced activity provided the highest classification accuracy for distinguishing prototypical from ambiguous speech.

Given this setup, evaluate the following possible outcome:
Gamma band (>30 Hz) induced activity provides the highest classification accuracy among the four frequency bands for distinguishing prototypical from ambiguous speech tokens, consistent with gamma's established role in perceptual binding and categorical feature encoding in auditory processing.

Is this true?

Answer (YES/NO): YES